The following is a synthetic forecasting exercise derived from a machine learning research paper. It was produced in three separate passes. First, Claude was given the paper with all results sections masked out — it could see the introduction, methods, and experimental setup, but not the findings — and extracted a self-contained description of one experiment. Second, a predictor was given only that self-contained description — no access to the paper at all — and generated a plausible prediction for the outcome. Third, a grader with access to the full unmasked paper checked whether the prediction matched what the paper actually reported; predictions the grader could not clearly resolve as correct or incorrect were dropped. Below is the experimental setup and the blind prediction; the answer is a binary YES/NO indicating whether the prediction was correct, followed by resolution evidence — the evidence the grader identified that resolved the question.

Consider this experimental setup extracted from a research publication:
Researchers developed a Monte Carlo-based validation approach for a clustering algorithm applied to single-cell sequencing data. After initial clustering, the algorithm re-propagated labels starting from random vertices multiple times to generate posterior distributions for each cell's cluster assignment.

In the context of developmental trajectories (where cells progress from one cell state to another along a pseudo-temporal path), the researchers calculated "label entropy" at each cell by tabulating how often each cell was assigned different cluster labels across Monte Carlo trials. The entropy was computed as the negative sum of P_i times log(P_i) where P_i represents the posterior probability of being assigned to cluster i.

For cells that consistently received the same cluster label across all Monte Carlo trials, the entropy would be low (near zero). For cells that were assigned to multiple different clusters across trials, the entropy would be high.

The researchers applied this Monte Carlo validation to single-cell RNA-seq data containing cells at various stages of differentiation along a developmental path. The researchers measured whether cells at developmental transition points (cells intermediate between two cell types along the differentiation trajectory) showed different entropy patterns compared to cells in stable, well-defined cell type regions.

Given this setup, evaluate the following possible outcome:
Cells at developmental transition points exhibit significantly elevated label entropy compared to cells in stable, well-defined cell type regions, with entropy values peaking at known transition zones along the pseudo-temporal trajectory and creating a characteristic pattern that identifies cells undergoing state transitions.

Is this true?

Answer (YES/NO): YES